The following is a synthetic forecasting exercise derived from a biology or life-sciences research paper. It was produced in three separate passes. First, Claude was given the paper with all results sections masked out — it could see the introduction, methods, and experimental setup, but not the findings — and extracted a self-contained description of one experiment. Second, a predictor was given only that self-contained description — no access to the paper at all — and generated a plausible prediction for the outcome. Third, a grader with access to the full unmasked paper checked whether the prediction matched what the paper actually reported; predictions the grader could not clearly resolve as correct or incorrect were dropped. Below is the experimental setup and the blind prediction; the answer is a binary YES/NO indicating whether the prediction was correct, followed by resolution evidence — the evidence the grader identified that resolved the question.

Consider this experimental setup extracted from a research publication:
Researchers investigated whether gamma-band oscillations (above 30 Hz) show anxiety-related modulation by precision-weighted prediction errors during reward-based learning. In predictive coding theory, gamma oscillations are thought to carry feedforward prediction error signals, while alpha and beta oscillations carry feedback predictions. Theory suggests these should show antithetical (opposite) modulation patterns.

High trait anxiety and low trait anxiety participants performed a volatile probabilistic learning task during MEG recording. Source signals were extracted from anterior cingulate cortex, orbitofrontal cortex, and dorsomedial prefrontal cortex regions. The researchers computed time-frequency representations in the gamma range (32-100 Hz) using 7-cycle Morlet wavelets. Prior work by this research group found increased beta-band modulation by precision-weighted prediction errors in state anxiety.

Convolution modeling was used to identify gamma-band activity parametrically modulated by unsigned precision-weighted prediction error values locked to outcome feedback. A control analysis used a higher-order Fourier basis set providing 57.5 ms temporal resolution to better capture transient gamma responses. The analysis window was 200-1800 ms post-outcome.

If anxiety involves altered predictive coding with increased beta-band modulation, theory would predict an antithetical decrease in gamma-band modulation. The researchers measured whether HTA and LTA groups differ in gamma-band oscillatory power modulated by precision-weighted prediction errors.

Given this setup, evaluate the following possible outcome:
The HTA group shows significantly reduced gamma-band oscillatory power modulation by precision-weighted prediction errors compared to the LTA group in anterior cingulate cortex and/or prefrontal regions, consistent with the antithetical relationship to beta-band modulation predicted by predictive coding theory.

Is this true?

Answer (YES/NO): NO